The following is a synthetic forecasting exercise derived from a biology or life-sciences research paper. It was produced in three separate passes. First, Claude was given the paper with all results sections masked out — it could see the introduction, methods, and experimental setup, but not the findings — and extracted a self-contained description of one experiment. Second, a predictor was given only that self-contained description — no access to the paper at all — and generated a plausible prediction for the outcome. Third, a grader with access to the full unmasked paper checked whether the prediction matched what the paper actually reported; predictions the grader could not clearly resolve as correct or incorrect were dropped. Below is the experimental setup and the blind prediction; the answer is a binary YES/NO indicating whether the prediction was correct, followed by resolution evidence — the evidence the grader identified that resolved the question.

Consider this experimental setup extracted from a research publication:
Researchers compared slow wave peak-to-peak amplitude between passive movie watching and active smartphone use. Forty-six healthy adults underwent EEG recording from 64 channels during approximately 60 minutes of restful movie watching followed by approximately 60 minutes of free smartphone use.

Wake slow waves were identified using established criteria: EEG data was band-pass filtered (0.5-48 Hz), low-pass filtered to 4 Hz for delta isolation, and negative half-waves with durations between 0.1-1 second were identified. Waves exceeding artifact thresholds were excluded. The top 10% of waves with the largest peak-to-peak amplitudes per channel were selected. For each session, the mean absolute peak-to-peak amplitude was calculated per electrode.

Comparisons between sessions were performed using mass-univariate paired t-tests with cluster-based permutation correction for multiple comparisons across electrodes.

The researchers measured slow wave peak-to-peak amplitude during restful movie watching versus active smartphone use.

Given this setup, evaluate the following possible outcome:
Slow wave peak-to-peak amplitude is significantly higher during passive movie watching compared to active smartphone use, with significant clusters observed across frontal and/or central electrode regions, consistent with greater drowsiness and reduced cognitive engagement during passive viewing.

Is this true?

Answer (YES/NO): YES